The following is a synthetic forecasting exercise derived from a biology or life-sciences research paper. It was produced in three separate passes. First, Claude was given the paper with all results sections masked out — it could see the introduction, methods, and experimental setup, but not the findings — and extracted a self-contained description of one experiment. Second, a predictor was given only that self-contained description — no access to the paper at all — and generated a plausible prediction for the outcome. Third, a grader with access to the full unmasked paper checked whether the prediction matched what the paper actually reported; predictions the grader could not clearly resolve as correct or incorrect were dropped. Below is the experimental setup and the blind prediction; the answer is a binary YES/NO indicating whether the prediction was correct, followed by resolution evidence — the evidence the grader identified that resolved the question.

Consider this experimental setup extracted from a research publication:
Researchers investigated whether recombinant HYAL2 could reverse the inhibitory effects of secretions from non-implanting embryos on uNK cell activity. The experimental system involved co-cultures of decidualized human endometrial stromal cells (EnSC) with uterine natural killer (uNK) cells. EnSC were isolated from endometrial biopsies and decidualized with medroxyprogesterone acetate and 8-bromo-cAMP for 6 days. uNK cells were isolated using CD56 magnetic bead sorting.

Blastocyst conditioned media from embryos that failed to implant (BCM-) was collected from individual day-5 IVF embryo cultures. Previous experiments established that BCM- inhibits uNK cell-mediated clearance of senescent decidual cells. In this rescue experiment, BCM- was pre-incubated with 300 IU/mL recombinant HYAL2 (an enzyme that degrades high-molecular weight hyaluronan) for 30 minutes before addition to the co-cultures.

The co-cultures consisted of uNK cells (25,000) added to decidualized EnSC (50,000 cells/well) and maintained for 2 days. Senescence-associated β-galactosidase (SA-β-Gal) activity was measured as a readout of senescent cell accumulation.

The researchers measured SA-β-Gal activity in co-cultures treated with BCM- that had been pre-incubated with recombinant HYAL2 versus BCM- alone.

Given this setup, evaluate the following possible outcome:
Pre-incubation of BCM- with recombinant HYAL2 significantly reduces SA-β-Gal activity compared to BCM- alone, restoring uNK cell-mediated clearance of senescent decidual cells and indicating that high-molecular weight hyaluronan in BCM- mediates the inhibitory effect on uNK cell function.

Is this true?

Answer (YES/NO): YES